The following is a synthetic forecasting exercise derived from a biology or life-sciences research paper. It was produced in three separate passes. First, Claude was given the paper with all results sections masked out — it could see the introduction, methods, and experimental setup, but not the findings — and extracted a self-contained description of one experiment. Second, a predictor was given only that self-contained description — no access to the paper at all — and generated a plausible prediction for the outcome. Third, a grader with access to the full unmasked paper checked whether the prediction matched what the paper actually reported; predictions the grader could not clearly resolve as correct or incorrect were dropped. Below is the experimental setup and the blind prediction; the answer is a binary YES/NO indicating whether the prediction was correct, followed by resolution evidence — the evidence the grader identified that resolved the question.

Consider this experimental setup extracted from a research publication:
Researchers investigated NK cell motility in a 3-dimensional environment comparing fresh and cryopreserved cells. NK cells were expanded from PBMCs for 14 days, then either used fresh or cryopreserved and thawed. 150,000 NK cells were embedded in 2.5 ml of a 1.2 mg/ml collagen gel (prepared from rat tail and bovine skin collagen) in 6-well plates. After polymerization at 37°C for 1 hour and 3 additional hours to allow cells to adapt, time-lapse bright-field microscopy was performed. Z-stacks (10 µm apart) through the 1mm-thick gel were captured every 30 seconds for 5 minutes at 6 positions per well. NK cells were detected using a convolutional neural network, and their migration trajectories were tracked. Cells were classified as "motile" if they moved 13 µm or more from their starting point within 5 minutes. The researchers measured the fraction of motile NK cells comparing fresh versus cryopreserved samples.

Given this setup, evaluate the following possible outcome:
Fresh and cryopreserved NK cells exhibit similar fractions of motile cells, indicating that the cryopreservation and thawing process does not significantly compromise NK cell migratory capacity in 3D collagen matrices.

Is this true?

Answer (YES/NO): NO